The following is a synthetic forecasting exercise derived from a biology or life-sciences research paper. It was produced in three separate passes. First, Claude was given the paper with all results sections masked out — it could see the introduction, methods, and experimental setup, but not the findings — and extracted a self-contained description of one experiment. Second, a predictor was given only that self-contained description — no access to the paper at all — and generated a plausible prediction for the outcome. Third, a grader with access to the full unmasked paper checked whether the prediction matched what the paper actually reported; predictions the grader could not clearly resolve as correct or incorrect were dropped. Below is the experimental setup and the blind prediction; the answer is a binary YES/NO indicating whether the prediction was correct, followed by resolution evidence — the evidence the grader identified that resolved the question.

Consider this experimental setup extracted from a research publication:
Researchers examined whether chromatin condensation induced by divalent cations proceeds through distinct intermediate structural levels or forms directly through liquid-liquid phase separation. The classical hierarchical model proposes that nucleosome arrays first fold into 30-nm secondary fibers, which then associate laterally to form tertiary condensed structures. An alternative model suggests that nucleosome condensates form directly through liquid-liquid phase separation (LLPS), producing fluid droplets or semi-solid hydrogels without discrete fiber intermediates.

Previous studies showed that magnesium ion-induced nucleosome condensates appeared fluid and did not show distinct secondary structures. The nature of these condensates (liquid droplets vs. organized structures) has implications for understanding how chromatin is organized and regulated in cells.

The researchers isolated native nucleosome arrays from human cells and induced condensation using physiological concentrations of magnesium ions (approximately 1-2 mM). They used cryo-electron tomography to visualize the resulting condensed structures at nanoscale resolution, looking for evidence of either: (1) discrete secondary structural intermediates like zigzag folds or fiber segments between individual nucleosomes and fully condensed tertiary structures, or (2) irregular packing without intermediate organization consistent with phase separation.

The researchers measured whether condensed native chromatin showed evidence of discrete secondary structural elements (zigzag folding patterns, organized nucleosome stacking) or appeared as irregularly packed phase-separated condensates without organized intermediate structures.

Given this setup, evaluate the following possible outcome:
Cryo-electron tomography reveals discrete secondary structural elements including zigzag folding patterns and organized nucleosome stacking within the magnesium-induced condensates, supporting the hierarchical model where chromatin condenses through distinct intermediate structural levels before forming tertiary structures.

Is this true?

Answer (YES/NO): YES